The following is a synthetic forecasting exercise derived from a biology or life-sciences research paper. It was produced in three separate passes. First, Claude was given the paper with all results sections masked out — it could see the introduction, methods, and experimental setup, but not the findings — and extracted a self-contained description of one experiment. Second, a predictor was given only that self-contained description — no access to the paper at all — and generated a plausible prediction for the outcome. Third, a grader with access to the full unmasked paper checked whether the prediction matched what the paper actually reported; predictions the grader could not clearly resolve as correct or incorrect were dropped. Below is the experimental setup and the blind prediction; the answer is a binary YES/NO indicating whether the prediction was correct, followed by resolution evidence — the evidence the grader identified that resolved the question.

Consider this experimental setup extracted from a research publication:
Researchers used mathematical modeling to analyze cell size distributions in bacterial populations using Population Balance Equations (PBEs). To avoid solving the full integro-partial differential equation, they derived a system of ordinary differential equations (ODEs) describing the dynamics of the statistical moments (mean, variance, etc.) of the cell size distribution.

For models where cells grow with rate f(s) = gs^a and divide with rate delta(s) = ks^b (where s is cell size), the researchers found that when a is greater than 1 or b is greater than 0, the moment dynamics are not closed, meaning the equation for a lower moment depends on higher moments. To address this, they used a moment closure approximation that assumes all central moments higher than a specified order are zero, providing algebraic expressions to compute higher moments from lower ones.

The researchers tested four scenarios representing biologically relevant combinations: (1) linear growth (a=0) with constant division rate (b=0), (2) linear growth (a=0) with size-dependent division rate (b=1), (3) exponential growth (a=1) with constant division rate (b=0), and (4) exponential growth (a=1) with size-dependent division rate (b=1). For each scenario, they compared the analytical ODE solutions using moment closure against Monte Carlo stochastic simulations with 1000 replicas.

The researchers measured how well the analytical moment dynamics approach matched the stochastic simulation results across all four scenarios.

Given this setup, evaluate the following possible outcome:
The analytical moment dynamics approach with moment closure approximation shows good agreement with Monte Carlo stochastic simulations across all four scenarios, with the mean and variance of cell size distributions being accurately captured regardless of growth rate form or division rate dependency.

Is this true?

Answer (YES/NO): NO